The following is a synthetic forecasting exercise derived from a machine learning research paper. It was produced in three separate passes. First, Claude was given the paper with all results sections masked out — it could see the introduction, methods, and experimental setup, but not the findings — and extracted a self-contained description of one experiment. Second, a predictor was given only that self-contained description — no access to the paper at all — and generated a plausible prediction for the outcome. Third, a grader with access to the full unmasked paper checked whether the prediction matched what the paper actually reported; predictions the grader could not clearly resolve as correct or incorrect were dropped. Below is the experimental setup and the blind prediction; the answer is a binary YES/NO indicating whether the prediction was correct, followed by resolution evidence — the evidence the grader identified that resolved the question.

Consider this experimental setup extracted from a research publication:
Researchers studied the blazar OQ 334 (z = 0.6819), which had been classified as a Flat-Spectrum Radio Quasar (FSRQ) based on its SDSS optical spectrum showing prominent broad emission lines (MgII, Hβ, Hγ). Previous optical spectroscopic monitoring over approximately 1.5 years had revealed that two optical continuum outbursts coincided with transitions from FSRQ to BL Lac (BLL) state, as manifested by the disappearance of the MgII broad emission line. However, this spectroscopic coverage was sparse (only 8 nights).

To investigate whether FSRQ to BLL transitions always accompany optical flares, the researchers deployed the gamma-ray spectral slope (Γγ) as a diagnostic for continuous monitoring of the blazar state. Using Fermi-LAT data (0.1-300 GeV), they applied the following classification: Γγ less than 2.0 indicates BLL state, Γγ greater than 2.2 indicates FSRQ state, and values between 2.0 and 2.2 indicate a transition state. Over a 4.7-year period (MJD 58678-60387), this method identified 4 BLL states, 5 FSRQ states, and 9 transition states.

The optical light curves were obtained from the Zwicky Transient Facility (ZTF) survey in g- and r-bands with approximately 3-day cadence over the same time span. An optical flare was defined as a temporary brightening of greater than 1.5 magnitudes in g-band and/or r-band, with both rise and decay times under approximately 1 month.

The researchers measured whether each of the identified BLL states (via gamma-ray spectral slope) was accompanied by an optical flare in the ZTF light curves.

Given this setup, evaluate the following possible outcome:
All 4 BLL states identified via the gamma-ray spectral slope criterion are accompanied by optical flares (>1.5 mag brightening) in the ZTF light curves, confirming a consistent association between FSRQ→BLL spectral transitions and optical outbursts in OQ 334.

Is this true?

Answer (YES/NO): YES